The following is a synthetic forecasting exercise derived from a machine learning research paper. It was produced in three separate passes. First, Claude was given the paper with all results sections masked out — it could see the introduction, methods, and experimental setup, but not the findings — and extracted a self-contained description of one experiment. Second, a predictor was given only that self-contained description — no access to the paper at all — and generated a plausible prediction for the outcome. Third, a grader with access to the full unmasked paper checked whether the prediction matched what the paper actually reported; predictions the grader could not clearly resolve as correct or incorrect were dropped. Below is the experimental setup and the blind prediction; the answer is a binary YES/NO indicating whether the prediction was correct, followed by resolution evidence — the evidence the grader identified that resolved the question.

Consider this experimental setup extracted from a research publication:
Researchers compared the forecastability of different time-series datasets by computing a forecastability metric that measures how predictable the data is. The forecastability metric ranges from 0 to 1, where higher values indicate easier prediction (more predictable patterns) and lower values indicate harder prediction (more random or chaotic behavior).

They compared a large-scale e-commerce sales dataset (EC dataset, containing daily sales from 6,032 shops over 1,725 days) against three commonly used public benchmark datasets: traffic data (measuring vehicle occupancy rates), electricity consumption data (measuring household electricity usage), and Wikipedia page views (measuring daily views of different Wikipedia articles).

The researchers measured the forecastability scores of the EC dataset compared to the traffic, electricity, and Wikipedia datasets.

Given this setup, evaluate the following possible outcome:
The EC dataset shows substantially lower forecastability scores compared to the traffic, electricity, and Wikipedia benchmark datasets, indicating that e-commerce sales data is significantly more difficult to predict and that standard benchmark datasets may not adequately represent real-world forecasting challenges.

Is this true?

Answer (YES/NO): NO